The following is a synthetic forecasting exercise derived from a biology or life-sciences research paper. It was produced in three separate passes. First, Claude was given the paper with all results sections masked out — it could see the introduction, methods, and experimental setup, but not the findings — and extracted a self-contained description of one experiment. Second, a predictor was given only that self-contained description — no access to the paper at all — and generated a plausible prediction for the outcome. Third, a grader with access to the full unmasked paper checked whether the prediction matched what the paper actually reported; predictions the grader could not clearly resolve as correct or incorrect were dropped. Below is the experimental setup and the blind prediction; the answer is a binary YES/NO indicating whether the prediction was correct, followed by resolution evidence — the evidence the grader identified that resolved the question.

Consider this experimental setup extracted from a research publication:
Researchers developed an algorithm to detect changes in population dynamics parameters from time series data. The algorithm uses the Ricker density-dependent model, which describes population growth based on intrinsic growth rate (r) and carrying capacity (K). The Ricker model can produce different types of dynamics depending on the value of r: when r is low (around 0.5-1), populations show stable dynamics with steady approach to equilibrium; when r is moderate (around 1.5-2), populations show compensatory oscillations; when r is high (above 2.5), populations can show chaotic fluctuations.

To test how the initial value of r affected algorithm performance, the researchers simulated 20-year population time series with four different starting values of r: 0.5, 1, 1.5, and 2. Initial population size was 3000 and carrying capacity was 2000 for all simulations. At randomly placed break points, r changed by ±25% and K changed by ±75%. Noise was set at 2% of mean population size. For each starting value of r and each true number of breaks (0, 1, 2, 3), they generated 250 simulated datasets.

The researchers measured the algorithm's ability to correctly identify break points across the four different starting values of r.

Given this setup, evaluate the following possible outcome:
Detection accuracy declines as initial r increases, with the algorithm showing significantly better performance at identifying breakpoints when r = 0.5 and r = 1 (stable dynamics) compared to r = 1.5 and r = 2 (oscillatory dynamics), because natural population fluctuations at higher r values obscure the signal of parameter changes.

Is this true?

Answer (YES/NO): NO